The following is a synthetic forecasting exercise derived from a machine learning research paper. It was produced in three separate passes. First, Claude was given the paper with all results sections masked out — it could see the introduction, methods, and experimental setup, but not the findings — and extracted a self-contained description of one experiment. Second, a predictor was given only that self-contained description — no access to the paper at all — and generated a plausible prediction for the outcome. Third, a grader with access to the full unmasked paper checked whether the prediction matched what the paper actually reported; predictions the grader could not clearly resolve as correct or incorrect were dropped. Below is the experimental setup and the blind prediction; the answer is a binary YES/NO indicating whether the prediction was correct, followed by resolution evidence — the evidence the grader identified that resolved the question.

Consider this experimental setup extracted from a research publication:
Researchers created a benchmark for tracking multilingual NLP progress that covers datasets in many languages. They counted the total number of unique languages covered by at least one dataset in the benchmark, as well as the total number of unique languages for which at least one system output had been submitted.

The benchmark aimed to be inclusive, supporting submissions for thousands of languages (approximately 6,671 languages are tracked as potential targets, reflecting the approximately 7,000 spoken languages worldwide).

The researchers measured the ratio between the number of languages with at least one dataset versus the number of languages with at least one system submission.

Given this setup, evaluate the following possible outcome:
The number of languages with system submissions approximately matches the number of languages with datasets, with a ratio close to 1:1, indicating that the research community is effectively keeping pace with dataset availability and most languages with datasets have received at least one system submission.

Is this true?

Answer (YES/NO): NO